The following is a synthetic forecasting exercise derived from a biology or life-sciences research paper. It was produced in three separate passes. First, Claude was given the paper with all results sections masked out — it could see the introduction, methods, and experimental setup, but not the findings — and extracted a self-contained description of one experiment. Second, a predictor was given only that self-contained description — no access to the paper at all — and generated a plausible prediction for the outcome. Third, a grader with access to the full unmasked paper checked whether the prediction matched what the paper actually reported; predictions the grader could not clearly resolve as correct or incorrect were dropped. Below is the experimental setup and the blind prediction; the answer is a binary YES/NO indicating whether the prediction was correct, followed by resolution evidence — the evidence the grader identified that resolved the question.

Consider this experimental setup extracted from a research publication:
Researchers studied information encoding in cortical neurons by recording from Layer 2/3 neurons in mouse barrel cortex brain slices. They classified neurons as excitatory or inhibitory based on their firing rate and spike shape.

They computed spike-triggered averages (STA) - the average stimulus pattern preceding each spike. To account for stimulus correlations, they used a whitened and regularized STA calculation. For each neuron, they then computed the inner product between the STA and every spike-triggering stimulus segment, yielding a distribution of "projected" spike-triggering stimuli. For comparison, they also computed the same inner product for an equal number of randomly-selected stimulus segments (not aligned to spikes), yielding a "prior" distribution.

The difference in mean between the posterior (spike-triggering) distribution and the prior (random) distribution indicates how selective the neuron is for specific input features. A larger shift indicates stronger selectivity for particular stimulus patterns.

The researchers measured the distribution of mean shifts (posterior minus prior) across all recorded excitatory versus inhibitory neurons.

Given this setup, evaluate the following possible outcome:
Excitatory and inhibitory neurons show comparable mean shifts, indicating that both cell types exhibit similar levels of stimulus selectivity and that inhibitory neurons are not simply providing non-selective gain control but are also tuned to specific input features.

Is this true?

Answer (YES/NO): NO